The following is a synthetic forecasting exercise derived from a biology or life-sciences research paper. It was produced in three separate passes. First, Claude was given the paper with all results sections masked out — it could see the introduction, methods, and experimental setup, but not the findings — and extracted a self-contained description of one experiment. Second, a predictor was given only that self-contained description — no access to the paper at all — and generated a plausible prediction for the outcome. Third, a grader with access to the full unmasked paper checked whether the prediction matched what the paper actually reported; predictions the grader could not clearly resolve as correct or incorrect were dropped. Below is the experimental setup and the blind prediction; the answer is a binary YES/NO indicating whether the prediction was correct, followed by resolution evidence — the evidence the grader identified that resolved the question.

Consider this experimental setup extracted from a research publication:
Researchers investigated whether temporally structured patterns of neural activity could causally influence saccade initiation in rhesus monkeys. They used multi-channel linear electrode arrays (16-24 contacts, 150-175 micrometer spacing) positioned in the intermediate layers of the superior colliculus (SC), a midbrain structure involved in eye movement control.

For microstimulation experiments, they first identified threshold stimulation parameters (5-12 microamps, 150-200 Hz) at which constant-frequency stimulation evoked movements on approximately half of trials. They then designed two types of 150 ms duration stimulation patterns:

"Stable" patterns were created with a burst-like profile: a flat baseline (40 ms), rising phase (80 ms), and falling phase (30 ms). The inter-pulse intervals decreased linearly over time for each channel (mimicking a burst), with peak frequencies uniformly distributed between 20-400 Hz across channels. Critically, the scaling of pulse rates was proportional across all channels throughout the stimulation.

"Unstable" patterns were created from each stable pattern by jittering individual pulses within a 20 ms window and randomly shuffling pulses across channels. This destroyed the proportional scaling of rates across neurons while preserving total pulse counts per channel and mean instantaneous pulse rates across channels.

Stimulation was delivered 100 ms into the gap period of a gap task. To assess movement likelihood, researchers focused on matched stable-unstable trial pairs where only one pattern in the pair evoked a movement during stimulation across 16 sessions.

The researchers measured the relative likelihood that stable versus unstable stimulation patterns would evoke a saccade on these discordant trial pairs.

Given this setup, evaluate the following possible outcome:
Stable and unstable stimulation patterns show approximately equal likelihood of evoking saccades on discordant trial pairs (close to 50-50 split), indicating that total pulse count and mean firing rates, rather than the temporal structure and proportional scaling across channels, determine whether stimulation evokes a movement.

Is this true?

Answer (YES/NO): NO